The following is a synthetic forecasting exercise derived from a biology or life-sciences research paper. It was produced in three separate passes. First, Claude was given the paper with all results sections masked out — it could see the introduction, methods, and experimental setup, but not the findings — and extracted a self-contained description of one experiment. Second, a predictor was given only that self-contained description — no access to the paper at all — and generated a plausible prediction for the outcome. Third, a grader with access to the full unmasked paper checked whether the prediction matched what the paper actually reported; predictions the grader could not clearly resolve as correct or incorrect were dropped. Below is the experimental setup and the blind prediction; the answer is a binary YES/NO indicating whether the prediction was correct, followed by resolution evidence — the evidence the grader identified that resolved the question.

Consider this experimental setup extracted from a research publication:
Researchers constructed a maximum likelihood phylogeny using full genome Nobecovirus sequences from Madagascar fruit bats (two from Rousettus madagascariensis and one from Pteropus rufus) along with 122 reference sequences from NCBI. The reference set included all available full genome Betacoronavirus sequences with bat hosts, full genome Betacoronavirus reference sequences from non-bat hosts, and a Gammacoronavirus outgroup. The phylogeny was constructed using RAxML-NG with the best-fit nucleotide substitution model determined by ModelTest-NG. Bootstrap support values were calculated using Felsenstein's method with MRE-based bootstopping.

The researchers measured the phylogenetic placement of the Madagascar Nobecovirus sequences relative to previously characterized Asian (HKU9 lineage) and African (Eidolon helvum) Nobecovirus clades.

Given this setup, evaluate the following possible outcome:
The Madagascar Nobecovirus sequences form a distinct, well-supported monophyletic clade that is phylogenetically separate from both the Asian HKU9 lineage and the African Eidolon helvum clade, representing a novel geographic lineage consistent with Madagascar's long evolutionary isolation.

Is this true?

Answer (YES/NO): NO